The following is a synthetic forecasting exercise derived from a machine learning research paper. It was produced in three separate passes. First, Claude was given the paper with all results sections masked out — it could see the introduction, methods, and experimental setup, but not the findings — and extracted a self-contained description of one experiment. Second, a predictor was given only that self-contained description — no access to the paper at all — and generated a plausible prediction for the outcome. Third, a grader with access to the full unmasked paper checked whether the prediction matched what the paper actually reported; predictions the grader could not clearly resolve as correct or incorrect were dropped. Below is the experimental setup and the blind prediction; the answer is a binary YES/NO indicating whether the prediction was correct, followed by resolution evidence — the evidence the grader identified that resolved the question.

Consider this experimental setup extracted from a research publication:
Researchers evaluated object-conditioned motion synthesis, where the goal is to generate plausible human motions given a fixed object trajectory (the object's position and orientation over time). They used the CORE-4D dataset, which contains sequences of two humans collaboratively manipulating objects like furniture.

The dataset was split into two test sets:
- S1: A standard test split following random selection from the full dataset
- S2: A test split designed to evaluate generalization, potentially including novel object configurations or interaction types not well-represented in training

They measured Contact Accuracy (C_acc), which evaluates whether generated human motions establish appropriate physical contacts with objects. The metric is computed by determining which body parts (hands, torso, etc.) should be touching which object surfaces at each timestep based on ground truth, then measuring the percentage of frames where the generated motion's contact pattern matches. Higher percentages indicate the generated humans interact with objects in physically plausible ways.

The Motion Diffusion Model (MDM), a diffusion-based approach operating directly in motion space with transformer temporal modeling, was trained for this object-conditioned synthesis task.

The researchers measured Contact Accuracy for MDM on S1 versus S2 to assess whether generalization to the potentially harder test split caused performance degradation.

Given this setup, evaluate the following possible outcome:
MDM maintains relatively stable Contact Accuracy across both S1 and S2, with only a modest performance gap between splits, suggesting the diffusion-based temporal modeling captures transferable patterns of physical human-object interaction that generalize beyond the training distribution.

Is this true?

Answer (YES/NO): YES